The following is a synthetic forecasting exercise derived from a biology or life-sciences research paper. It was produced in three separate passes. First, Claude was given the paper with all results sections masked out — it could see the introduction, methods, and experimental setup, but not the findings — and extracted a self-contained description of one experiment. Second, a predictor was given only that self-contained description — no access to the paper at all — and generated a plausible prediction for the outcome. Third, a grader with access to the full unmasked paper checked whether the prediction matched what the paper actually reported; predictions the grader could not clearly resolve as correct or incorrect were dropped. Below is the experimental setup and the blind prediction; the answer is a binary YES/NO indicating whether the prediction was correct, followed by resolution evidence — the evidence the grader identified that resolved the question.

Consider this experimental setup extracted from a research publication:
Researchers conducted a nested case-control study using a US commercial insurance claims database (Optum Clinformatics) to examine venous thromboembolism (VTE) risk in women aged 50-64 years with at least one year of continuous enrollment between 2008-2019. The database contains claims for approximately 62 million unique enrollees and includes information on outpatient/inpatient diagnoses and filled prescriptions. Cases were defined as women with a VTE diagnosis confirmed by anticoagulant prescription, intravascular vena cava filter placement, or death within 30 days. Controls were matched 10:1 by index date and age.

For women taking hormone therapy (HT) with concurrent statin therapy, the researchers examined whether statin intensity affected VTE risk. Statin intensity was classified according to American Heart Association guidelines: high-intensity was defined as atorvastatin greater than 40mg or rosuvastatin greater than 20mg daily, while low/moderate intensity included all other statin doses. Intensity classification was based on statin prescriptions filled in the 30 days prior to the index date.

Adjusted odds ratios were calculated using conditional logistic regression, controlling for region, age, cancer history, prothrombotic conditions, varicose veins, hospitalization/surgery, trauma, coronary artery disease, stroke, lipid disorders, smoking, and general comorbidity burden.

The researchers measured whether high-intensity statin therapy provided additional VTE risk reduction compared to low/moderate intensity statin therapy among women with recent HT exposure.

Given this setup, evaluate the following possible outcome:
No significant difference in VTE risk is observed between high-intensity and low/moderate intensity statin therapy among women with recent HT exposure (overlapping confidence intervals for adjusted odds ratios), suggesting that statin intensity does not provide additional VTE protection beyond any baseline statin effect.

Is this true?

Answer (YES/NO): NO